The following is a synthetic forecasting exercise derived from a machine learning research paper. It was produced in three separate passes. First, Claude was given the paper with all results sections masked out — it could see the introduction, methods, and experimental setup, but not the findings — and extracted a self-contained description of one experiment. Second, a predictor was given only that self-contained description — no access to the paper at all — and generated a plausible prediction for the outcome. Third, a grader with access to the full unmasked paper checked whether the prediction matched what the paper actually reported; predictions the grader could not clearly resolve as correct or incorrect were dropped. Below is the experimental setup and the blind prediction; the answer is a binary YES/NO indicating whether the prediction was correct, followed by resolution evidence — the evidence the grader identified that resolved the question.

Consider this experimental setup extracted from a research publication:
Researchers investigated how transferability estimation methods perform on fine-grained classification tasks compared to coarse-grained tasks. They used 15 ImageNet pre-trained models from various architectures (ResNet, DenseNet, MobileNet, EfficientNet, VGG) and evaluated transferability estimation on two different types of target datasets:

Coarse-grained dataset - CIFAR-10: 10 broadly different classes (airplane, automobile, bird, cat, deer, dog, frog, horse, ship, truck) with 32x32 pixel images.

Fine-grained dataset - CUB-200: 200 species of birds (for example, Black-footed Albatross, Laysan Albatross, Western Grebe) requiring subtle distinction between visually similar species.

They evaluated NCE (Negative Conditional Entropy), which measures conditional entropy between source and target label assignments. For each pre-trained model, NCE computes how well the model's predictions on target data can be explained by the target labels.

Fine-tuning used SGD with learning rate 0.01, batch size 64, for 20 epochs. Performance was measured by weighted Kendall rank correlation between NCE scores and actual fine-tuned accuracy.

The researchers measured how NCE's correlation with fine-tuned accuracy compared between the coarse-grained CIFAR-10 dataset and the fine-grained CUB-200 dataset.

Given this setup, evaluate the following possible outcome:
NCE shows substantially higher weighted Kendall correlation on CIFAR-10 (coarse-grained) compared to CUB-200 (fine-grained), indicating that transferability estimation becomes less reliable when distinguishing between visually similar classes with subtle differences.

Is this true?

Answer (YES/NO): YES